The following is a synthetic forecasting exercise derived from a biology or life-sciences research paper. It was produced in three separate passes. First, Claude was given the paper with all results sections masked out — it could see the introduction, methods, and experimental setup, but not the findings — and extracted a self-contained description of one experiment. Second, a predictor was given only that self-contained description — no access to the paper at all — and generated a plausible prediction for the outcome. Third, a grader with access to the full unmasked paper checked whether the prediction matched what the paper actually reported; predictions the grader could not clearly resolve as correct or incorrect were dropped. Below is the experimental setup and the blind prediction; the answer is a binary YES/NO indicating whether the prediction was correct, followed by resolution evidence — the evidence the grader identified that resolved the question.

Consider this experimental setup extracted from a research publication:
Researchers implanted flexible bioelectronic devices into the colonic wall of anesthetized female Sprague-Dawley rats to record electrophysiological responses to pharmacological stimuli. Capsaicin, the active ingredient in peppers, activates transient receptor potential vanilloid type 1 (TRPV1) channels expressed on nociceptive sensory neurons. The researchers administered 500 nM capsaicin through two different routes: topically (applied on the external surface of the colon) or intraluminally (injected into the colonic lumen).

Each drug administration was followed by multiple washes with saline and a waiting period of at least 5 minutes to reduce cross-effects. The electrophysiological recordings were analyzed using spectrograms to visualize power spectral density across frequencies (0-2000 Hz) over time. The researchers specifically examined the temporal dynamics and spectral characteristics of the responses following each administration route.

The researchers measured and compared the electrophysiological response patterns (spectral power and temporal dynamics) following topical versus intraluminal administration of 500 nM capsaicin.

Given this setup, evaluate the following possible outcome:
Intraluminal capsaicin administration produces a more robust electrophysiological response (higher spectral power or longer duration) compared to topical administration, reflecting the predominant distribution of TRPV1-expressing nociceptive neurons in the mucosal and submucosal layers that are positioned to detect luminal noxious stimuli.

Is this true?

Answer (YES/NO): YES